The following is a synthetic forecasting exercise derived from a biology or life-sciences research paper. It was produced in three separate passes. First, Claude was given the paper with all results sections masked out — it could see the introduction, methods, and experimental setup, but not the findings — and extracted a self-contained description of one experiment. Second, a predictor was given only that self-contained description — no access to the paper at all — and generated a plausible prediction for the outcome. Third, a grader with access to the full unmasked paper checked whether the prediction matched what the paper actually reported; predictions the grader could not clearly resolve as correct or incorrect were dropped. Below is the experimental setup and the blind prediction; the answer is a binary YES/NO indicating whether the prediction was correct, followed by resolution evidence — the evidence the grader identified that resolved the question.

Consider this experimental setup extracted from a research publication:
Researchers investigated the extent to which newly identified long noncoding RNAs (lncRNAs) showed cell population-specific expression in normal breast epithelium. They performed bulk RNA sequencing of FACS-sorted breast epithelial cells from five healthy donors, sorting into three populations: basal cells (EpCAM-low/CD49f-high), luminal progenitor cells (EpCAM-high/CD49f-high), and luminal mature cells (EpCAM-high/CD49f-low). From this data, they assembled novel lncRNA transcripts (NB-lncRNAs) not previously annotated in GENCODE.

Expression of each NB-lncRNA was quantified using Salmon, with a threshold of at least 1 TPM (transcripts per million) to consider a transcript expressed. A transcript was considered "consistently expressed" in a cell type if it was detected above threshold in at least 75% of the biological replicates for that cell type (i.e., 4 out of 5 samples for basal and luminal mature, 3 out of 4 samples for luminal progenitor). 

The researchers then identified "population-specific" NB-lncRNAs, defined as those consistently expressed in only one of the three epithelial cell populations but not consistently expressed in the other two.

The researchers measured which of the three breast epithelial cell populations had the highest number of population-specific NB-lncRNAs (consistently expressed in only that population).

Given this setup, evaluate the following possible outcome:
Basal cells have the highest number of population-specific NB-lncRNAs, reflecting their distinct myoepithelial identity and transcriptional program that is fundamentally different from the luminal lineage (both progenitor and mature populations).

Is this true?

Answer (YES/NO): NO